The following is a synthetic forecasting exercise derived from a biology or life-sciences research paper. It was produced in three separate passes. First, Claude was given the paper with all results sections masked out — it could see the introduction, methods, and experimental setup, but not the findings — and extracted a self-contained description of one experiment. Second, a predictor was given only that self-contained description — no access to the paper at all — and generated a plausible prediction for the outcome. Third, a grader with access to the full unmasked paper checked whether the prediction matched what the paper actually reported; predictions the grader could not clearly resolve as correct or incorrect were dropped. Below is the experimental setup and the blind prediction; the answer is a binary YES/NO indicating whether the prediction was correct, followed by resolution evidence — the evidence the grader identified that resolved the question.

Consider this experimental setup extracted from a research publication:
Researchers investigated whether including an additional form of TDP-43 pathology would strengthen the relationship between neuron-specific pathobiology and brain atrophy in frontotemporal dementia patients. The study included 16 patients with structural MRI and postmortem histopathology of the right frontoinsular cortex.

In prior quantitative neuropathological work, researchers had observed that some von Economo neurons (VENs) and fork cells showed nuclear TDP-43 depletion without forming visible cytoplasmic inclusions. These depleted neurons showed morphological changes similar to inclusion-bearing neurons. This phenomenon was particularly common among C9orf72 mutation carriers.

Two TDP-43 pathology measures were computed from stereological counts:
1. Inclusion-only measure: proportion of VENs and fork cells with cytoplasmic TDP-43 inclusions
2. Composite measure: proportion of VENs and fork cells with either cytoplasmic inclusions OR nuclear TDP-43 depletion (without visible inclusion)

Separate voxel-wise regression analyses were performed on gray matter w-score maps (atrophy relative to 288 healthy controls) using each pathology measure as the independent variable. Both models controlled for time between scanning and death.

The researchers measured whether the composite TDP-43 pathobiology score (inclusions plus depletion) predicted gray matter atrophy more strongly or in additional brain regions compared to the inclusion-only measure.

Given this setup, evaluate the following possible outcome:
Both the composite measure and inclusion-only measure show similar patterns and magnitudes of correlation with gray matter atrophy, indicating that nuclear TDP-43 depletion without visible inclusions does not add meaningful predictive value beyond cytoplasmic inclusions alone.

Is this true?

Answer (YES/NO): NO